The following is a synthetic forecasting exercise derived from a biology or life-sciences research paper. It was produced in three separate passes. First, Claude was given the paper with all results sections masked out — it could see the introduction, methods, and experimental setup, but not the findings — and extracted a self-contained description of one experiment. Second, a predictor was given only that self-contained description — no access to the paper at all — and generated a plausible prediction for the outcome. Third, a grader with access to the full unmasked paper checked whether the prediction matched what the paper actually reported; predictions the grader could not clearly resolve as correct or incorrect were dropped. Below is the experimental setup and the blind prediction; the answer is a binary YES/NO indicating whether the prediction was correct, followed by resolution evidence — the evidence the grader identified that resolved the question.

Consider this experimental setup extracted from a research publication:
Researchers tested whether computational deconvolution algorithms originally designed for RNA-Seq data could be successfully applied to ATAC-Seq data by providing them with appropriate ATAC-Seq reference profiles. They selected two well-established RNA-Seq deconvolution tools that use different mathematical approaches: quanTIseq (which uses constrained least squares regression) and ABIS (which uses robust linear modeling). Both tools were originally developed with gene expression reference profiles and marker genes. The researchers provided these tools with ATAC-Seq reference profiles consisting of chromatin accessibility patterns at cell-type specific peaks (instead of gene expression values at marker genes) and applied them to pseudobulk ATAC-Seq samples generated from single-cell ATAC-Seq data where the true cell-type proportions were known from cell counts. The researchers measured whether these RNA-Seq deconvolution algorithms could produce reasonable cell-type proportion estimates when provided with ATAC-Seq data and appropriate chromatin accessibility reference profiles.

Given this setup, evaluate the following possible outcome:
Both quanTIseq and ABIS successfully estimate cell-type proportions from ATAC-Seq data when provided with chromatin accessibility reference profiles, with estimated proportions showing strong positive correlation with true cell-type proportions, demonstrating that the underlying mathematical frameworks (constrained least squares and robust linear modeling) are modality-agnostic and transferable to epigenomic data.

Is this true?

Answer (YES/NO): YES